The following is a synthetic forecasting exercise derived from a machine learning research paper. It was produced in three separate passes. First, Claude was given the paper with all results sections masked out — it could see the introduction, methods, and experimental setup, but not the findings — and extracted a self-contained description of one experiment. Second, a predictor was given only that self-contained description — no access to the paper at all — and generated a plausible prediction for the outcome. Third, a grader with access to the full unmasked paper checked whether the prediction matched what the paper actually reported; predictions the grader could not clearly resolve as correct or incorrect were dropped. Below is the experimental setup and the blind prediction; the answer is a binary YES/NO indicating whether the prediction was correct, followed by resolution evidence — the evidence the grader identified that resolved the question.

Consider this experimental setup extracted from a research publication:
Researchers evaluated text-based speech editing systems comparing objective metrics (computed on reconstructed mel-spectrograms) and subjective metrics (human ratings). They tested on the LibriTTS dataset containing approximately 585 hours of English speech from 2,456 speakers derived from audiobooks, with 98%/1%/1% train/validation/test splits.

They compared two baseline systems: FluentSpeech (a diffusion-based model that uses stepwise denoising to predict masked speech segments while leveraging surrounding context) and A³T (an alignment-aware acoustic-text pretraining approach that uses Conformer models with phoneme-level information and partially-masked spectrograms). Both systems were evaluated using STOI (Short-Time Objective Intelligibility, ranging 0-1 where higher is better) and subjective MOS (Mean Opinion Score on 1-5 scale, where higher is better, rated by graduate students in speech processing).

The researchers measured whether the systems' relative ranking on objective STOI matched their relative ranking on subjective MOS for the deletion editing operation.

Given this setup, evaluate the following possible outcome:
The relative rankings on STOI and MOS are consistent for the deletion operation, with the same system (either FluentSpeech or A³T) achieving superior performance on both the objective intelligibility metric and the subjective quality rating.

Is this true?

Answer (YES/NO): YES